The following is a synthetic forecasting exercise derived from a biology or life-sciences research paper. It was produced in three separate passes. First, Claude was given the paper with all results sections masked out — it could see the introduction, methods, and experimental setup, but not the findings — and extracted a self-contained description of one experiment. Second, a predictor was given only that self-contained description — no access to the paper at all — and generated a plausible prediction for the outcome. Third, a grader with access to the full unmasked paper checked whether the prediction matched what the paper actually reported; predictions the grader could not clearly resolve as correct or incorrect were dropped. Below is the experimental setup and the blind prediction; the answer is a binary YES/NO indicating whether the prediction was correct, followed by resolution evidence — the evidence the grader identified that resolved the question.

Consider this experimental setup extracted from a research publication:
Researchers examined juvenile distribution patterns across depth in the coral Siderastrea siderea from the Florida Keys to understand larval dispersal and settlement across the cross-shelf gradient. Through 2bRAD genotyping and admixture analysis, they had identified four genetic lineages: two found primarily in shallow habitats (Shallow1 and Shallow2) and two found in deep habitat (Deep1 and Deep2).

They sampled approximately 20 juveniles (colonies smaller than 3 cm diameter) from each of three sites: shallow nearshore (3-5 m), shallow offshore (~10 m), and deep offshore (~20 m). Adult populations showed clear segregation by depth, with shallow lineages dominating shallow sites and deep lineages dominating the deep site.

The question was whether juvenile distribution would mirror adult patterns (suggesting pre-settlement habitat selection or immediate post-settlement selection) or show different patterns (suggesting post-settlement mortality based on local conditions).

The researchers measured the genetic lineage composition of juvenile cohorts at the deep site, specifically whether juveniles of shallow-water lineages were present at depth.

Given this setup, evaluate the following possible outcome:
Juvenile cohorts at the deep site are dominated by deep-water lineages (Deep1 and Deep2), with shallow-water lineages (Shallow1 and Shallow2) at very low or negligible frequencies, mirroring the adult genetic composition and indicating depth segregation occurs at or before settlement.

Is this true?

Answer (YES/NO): NO